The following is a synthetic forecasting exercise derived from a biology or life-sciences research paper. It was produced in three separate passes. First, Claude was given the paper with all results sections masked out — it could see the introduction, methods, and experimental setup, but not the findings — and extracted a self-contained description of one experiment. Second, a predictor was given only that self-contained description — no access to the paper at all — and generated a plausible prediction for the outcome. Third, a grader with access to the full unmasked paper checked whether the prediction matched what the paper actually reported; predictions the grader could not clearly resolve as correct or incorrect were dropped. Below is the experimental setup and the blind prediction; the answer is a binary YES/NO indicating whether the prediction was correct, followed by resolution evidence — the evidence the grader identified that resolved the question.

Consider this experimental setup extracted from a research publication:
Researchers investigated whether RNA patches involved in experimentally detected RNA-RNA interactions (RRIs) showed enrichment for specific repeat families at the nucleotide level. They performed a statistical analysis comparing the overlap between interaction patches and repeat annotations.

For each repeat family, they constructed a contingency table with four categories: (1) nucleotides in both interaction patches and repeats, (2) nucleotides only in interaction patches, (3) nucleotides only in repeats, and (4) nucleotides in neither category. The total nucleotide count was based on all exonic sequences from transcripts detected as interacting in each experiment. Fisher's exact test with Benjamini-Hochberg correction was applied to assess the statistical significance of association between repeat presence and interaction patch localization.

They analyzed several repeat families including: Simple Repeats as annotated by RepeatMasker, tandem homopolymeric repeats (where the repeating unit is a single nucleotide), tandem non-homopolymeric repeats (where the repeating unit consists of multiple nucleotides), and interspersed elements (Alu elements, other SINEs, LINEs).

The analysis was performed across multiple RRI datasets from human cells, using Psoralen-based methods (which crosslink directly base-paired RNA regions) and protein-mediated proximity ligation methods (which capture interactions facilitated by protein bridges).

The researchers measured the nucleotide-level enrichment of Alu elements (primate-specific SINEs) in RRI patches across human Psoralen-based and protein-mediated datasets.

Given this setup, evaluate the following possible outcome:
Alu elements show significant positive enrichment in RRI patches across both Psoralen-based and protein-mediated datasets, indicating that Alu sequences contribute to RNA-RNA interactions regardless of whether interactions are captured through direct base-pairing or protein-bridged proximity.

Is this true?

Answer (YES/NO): NO